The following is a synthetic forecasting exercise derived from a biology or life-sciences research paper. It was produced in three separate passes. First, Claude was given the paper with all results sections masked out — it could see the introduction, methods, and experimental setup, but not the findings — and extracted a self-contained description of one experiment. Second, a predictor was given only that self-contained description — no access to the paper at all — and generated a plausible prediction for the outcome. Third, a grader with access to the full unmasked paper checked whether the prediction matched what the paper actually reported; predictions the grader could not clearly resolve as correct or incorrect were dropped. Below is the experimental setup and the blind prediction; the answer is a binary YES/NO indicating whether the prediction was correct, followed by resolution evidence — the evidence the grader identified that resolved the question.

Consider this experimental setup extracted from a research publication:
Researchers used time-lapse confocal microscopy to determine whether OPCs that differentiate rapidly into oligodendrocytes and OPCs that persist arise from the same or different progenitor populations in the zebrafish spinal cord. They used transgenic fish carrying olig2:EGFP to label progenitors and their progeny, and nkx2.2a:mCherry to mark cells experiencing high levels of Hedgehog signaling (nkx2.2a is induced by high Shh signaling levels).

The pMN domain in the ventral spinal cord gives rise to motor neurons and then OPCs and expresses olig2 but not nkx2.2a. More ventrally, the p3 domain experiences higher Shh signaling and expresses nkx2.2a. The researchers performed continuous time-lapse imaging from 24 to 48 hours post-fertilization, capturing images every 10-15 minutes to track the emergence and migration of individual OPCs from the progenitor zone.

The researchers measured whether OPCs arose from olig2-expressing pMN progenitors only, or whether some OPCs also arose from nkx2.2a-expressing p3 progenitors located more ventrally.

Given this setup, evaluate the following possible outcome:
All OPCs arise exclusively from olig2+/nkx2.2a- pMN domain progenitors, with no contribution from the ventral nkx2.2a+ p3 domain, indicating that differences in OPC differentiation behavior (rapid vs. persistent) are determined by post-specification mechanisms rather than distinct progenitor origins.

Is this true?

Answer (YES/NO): NO